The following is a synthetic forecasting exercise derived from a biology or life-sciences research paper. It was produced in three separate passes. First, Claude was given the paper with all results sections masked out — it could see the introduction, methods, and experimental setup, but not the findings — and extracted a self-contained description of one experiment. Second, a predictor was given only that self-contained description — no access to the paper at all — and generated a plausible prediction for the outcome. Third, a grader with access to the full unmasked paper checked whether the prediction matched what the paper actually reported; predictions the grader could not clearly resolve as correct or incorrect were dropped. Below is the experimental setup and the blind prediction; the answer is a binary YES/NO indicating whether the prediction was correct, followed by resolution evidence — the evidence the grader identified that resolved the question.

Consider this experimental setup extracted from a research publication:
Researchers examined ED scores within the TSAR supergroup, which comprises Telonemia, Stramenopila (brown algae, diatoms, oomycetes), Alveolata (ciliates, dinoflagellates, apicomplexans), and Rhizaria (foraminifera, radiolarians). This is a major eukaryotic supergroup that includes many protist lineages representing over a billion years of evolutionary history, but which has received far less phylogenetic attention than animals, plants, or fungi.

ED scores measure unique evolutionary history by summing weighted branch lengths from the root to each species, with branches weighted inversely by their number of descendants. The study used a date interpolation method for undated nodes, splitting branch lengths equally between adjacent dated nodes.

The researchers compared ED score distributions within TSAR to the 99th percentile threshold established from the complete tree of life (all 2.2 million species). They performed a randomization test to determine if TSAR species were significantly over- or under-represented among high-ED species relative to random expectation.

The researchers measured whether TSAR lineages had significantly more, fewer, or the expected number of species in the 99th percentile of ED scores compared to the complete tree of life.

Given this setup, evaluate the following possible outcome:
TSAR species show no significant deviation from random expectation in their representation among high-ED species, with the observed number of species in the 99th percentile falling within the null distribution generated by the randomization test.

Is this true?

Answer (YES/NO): NO